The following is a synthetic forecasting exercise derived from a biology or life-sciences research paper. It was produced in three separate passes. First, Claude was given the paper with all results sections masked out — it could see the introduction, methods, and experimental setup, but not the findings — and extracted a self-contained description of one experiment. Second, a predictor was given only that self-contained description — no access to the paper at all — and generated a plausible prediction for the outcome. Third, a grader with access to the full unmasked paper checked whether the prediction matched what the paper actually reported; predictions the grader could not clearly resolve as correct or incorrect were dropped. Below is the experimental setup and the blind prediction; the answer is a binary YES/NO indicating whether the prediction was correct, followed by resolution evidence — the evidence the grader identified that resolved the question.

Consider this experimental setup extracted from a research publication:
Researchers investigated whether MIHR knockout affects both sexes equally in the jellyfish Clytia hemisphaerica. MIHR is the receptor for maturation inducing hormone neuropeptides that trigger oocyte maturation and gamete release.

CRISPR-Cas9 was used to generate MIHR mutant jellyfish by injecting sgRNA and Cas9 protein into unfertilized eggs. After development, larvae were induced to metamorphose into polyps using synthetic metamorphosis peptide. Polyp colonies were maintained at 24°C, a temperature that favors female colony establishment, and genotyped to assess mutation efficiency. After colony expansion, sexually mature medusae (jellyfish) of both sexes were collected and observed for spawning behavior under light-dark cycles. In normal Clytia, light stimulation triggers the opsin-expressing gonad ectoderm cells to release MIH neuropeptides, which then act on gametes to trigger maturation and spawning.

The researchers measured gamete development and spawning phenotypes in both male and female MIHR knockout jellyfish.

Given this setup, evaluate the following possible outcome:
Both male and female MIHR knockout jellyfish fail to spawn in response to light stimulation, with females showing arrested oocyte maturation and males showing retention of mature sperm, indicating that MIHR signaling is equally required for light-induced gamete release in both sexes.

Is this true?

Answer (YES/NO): NO